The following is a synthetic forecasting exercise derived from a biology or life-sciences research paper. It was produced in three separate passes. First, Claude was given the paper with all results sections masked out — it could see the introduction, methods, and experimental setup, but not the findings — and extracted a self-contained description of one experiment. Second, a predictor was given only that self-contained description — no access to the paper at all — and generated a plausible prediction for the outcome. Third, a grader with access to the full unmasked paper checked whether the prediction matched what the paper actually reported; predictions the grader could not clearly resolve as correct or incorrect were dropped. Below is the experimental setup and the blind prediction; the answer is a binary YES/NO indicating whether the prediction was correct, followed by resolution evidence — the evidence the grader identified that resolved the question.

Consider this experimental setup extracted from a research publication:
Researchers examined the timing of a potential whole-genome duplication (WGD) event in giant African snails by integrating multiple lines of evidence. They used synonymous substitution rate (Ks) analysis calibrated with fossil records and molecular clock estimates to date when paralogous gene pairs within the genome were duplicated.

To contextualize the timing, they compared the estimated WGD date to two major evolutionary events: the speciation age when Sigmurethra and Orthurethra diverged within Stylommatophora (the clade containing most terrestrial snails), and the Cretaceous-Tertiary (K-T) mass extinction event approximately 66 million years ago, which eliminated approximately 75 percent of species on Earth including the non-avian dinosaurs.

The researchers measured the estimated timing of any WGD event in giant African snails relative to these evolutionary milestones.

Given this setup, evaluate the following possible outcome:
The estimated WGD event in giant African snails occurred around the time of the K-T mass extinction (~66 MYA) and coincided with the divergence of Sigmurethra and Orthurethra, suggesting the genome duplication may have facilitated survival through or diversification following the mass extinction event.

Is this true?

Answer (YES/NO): YES